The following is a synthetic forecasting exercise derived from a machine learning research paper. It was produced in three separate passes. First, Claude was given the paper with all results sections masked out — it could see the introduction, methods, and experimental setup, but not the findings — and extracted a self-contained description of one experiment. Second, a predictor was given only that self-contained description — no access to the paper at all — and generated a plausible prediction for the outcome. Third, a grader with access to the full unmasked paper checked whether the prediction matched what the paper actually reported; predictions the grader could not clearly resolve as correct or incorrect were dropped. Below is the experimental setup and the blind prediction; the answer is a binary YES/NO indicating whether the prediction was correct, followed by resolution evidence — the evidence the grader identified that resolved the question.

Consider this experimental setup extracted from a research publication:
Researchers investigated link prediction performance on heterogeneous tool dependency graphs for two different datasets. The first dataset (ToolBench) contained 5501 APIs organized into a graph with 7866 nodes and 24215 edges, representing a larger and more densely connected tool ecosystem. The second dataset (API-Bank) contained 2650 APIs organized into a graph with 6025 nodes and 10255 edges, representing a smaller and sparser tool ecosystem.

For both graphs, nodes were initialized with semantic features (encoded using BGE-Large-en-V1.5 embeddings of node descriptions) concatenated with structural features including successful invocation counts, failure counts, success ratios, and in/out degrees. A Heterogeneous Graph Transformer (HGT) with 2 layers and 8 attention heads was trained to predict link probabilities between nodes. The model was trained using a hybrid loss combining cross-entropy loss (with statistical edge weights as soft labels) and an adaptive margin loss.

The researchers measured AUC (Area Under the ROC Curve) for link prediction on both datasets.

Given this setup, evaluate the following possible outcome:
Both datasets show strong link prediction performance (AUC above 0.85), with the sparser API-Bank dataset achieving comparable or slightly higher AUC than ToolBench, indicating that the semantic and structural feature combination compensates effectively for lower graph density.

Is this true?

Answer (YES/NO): NO